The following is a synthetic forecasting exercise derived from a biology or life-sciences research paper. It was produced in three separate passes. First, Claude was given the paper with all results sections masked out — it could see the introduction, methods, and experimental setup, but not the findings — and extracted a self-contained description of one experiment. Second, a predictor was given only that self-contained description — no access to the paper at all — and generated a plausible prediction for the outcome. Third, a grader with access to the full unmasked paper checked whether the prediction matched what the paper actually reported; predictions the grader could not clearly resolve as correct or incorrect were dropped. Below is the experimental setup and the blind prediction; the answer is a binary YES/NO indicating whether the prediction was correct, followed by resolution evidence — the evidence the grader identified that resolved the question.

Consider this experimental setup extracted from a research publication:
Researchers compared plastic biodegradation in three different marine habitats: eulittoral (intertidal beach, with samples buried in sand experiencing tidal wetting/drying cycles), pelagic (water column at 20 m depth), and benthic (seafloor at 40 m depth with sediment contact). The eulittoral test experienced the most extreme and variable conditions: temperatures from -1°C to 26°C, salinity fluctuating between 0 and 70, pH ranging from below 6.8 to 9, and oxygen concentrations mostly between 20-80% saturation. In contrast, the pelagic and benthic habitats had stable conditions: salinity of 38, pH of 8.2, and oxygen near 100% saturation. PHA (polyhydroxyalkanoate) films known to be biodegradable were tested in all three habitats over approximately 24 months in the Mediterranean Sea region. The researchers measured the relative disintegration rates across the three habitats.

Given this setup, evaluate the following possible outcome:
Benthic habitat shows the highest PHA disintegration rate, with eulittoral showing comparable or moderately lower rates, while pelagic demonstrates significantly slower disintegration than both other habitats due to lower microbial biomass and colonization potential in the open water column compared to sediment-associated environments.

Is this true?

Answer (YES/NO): NO